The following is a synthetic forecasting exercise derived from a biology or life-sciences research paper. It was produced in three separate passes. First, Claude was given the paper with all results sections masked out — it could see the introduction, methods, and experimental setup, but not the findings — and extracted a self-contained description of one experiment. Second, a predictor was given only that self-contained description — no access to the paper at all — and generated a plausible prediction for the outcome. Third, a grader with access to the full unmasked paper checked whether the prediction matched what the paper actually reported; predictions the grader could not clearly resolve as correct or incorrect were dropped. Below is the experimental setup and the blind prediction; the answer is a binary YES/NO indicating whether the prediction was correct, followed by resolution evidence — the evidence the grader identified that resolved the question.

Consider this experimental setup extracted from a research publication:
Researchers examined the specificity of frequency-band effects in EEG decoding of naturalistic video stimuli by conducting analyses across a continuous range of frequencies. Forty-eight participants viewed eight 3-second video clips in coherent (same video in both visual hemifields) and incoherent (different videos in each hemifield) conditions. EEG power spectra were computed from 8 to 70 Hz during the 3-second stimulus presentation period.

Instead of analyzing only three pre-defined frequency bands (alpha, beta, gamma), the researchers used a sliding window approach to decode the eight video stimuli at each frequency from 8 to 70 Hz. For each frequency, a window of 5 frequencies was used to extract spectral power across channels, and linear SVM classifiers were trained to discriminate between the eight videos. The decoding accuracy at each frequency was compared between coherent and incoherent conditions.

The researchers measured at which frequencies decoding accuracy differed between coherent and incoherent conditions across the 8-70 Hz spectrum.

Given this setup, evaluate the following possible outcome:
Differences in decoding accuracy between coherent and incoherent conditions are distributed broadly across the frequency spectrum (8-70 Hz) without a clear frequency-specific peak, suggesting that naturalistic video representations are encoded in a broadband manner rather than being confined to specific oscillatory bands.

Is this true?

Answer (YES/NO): NO